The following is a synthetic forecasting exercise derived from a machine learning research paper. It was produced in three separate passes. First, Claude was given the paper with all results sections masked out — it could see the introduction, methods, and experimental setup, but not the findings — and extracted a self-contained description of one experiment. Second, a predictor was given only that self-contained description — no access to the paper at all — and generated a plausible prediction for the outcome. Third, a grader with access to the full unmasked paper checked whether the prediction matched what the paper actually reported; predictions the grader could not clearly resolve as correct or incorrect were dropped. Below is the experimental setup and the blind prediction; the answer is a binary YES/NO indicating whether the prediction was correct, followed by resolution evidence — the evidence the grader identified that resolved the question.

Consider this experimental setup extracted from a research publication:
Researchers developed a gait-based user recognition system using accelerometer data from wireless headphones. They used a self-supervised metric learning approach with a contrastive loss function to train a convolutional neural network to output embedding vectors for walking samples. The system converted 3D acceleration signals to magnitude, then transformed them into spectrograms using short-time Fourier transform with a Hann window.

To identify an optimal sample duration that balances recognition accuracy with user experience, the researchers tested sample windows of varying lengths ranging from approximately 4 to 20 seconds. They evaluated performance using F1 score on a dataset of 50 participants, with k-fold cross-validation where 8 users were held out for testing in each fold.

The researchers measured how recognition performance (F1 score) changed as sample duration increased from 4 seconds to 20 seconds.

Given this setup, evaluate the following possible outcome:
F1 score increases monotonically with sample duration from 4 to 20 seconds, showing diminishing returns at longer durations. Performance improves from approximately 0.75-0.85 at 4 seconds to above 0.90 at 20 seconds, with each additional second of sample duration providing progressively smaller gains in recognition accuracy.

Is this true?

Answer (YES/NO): NO